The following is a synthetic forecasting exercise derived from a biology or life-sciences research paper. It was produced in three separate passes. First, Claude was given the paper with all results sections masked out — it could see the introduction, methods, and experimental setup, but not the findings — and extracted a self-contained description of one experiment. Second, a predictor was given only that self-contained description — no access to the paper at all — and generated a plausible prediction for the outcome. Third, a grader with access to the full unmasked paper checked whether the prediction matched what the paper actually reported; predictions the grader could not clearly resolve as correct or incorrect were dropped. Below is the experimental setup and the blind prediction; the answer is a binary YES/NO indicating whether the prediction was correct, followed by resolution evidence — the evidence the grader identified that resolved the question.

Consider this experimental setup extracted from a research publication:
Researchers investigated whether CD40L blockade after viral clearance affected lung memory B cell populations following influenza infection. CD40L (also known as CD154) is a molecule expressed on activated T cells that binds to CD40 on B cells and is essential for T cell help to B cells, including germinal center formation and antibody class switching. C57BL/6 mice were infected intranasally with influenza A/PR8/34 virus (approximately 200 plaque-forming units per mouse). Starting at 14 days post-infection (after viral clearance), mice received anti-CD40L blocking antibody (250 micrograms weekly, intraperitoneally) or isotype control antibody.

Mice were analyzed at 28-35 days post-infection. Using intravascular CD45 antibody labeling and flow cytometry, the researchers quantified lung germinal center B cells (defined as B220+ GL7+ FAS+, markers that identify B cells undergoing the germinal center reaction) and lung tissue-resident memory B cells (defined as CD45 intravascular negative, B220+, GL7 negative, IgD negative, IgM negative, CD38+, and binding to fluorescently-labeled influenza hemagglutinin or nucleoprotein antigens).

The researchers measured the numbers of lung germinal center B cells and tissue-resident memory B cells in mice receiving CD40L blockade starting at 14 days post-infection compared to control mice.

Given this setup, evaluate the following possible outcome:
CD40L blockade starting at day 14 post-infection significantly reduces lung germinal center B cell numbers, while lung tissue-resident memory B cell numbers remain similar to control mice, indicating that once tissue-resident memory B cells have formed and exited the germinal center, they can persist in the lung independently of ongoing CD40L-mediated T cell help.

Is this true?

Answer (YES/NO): NO